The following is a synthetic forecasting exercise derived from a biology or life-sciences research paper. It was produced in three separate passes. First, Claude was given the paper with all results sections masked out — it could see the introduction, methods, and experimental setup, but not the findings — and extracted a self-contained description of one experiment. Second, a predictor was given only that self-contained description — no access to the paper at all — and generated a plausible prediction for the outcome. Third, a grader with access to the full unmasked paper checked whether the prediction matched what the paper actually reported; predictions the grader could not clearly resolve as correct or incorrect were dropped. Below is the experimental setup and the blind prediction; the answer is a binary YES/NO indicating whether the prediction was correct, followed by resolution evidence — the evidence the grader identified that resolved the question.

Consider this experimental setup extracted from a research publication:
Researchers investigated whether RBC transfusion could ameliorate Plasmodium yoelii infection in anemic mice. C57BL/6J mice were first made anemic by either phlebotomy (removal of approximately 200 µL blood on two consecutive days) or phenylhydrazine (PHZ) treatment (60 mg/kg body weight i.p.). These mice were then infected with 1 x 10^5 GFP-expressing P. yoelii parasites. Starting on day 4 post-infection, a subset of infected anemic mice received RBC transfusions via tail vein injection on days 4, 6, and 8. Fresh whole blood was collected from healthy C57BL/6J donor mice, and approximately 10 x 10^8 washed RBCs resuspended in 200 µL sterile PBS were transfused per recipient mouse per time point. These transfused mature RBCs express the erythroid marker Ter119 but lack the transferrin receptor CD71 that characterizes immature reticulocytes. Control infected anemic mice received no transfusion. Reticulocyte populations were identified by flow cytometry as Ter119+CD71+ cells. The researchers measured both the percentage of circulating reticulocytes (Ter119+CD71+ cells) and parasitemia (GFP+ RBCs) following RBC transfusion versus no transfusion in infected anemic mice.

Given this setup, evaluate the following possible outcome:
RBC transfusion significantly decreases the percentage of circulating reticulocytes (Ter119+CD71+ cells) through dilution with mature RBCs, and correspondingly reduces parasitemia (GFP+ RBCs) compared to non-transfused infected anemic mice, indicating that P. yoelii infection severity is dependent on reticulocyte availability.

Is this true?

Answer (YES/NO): YES